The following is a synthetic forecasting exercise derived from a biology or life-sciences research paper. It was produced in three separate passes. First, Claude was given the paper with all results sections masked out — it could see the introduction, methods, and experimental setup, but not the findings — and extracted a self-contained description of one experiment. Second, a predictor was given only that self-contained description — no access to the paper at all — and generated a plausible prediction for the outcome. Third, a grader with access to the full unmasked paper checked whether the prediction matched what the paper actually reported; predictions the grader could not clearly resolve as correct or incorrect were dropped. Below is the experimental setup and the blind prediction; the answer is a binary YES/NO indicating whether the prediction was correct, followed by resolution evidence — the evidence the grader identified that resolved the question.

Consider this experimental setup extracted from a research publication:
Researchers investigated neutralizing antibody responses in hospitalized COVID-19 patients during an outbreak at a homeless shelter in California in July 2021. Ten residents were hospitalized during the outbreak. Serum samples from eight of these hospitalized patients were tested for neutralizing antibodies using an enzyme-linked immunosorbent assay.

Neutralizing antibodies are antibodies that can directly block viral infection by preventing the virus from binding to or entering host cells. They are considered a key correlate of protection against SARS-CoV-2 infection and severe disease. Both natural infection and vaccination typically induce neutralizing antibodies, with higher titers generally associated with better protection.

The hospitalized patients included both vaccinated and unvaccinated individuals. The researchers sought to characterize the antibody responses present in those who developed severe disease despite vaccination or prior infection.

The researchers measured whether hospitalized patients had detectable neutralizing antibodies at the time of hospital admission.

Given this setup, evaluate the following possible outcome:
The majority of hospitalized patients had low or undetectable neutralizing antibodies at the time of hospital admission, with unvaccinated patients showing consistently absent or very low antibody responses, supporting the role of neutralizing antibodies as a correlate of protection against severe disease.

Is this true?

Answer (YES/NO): NO